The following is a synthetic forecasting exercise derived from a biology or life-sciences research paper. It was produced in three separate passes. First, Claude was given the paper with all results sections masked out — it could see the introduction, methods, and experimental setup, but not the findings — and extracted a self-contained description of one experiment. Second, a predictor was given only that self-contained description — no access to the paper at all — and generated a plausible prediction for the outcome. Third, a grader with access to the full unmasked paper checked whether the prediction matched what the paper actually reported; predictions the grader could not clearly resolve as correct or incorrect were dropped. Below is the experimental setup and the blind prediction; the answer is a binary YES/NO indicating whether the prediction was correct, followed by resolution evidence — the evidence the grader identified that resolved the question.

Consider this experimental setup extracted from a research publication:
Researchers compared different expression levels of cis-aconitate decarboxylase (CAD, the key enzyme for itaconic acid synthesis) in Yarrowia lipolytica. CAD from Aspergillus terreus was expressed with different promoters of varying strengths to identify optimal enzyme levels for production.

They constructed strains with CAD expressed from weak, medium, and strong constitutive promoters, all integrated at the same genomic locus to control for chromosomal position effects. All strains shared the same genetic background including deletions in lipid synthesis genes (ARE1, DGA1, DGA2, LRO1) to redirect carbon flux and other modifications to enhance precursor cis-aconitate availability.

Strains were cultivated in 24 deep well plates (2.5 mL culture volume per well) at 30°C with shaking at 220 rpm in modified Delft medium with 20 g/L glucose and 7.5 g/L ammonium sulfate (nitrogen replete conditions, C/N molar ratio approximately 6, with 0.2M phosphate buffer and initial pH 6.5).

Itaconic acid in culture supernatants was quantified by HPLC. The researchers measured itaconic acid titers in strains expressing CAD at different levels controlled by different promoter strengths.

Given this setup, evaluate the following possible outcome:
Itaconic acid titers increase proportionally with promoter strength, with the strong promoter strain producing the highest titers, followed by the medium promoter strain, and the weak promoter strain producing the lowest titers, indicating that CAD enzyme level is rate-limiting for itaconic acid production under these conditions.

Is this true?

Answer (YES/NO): NO